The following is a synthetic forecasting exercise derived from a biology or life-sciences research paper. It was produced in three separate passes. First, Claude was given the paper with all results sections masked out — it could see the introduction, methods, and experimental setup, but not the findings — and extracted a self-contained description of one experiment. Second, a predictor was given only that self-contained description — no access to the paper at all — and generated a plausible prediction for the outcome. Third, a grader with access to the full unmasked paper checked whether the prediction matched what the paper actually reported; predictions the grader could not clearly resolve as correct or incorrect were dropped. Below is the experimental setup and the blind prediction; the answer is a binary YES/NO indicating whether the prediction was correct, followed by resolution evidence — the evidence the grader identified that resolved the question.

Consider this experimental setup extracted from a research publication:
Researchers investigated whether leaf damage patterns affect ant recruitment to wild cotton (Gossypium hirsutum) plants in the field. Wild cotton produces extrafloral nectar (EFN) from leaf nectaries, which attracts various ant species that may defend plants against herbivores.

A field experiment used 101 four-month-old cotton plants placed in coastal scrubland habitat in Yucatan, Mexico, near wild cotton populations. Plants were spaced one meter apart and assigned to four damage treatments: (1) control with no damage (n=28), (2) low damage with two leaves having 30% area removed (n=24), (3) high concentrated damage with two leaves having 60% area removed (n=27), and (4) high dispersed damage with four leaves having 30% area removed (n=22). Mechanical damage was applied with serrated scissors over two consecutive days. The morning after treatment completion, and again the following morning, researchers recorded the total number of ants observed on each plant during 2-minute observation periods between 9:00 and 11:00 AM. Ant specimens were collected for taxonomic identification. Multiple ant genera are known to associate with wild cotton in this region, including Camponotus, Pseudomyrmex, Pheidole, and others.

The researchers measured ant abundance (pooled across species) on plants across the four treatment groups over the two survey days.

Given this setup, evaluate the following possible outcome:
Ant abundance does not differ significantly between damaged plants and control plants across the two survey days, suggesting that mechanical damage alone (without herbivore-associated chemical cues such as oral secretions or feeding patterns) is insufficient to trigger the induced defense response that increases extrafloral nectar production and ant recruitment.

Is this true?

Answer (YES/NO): NO